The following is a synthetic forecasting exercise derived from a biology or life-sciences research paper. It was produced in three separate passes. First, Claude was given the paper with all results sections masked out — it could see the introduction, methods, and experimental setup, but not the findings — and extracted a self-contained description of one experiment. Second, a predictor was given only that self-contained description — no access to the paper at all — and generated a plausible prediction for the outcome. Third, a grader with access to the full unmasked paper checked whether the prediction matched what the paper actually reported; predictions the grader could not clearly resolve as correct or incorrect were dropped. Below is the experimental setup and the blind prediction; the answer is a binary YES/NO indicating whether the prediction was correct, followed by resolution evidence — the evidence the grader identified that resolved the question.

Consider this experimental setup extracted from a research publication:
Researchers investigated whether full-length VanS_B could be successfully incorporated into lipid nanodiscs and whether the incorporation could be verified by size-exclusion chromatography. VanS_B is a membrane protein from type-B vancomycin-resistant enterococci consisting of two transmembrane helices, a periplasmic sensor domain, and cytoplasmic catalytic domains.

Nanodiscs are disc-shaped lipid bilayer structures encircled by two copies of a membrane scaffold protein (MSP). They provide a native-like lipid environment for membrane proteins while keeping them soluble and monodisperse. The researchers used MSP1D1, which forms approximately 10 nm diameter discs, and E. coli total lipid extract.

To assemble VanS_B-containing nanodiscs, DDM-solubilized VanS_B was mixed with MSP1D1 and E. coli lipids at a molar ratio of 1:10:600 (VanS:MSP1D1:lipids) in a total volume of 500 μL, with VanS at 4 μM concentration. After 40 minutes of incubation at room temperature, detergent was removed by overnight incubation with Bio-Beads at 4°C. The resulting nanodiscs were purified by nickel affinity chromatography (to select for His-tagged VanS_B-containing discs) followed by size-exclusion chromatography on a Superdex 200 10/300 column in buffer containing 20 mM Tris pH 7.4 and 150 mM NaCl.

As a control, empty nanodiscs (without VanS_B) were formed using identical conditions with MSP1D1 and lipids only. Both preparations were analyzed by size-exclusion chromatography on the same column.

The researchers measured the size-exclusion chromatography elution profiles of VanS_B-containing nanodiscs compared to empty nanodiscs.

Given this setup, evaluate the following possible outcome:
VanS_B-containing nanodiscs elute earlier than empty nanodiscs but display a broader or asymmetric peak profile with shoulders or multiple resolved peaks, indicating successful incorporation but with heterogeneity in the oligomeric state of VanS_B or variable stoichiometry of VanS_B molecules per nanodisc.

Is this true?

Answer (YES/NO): NO